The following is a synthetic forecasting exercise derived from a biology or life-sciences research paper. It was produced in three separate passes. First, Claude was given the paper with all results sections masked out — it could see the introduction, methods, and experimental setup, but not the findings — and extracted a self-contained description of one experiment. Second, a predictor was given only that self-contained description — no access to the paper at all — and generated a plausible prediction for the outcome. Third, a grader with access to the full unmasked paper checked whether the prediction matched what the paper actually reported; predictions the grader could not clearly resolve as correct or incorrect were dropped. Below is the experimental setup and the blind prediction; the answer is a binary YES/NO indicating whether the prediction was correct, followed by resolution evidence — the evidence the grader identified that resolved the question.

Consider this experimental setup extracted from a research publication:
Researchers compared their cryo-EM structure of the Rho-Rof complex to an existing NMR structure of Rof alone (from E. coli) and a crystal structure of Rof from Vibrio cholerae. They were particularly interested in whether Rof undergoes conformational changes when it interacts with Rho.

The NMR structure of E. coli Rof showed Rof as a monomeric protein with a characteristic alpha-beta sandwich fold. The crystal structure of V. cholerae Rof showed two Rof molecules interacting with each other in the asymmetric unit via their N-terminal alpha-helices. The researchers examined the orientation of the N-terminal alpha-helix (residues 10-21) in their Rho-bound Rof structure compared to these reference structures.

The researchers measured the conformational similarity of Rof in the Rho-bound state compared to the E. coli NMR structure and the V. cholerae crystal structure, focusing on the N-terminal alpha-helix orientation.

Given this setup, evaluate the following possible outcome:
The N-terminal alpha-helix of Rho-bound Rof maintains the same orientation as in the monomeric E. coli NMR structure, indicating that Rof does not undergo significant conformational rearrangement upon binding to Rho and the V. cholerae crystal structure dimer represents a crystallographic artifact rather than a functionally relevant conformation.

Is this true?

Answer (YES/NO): NO